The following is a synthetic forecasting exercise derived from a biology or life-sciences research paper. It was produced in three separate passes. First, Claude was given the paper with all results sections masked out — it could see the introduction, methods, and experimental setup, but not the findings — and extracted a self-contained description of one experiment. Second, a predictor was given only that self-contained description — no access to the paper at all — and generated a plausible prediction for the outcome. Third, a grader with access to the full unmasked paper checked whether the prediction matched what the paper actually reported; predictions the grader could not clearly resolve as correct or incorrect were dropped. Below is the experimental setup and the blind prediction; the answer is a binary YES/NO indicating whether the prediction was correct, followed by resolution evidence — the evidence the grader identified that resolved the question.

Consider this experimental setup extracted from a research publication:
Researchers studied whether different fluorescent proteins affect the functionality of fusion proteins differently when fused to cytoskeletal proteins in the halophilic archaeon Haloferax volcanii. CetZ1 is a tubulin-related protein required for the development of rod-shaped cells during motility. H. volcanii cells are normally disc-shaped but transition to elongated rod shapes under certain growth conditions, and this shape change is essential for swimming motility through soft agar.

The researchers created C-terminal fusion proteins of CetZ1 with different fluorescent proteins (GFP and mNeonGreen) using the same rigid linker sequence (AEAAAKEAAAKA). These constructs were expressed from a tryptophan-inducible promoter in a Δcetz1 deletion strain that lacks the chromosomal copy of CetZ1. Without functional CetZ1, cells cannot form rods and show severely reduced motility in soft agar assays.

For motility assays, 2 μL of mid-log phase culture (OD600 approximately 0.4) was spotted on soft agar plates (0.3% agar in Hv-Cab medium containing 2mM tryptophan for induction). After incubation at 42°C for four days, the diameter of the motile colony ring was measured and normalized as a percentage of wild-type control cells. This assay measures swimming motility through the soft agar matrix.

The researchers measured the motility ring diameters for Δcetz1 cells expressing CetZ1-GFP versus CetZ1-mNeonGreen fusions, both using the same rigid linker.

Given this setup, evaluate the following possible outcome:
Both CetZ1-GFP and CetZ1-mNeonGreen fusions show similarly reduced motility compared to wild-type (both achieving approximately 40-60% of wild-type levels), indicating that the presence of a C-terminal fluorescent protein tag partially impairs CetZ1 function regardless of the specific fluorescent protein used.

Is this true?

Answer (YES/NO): NO